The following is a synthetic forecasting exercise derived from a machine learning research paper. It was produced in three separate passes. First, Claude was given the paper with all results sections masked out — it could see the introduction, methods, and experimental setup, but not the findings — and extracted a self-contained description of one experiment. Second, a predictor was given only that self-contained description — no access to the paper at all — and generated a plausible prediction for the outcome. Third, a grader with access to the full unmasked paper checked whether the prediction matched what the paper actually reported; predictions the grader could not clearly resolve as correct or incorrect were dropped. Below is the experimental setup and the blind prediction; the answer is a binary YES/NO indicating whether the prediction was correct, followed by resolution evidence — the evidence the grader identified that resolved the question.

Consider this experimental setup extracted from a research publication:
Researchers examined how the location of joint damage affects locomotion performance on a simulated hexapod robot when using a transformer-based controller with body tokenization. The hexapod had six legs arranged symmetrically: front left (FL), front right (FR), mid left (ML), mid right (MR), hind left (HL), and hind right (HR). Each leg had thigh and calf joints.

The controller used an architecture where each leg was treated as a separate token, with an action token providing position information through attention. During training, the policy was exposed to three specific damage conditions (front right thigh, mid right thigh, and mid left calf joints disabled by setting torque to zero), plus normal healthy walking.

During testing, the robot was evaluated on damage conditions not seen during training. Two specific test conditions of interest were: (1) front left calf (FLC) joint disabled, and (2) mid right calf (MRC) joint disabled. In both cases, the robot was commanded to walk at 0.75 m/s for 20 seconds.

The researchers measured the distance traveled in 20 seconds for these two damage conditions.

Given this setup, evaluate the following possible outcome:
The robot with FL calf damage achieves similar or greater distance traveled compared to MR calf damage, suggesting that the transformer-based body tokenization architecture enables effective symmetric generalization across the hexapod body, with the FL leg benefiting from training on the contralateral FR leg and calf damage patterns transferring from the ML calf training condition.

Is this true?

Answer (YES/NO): NO